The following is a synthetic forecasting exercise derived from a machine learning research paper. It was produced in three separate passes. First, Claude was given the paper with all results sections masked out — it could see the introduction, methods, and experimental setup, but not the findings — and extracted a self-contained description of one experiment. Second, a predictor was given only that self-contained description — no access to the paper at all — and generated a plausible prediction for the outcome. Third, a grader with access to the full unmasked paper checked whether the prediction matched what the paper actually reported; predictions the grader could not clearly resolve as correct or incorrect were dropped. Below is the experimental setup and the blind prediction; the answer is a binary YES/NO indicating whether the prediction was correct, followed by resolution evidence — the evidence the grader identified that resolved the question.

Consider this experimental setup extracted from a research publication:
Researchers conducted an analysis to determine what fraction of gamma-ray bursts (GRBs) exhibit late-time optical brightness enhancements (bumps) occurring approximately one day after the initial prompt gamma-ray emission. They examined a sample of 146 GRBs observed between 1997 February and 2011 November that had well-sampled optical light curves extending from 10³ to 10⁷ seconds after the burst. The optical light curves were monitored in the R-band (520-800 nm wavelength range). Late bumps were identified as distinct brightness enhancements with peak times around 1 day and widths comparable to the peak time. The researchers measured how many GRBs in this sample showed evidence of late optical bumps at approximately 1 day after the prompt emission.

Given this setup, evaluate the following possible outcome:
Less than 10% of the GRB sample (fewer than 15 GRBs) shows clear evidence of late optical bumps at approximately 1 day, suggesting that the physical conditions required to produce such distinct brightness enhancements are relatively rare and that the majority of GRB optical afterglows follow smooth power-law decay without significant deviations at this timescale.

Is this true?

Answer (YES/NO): YES